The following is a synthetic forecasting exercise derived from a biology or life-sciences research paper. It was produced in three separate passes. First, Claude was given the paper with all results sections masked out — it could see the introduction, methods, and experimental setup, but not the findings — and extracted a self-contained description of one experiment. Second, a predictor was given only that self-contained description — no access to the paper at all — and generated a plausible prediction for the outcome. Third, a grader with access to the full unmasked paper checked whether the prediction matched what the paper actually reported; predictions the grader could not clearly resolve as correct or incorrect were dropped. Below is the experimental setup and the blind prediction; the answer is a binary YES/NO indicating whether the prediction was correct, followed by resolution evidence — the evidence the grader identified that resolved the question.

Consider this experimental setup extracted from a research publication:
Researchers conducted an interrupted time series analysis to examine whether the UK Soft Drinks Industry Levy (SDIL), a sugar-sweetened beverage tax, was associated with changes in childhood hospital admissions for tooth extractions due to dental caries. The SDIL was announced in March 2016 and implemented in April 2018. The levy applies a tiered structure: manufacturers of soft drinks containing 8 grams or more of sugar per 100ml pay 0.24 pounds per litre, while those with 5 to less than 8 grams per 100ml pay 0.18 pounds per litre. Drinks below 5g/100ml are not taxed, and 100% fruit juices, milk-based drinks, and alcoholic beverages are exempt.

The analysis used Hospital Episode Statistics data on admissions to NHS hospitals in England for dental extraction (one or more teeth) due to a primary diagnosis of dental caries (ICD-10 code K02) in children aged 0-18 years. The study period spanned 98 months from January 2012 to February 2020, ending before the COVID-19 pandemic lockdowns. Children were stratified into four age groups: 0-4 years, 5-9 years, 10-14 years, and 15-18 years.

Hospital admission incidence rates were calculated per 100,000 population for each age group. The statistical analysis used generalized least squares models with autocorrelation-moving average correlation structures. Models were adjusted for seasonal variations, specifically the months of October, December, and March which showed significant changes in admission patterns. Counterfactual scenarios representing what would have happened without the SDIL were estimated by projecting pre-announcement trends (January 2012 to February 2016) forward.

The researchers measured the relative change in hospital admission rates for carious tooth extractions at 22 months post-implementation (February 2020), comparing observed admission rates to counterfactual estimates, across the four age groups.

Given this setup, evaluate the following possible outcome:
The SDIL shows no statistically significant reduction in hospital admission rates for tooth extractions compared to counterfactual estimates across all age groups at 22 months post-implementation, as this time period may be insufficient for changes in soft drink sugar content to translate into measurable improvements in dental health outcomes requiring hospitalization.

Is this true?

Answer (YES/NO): NO